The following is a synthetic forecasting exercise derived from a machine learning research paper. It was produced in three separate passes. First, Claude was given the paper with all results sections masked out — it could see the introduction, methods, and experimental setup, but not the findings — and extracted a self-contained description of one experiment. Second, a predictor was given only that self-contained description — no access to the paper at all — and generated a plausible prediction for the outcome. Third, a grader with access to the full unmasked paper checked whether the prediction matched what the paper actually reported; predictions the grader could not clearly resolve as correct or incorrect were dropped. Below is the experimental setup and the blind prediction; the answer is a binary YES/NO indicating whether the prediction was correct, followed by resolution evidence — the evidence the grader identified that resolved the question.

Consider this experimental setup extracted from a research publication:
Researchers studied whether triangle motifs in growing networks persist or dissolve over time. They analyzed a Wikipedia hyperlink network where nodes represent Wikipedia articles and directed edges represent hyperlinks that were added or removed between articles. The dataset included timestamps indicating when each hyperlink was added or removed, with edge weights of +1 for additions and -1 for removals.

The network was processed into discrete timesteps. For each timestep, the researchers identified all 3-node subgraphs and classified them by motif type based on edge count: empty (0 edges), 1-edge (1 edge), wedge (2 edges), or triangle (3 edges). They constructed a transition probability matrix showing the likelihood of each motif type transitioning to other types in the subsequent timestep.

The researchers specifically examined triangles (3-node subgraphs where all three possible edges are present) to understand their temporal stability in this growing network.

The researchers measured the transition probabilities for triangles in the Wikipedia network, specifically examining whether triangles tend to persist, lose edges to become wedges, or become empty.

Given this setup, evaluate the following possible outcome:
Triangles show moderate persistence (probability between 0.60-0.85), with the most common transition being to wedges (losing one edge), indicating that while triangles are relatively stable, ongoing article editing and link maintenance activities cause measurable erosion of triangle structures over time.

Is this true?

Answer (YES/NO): NO